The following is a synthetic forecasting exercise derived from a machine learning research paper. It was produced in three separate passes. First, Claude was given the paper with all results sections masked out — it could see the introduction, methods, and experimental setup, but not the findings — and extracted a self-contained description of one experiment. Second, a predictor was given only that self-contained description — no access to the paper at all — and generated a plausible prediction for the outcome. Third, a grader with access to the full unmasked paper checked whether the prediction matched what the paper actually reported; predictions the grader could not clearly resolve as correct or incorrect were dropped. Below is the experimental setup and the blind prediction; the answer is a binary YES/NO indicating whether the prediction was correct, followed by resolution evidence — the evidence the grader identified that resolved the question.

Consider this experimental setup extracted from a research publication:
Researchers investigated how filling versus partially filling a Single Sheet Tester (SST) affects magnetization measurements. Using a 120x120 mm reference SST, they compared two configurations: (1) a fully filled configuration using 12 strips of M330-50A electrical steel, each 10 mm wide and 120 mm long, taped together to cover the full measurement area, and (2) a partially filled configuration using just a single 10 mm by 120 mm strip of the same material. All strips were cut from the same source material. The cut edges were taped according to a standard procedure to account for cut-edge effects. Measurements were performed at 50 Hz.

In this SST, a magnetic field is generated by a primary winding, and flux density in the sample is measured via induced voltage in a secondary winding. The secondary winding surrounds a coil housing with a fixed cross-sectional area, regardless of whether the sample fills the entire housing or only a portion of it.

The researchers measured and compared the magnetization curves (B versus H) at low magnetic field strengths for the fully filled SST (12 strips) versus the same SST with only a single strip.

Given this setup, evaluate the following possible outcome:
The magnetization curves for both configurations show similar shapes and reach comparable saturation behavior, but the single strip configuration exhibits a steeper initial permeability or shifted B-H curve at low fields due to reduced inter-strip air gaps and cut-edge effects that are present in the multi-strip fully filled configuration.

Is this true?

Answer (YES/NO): NO